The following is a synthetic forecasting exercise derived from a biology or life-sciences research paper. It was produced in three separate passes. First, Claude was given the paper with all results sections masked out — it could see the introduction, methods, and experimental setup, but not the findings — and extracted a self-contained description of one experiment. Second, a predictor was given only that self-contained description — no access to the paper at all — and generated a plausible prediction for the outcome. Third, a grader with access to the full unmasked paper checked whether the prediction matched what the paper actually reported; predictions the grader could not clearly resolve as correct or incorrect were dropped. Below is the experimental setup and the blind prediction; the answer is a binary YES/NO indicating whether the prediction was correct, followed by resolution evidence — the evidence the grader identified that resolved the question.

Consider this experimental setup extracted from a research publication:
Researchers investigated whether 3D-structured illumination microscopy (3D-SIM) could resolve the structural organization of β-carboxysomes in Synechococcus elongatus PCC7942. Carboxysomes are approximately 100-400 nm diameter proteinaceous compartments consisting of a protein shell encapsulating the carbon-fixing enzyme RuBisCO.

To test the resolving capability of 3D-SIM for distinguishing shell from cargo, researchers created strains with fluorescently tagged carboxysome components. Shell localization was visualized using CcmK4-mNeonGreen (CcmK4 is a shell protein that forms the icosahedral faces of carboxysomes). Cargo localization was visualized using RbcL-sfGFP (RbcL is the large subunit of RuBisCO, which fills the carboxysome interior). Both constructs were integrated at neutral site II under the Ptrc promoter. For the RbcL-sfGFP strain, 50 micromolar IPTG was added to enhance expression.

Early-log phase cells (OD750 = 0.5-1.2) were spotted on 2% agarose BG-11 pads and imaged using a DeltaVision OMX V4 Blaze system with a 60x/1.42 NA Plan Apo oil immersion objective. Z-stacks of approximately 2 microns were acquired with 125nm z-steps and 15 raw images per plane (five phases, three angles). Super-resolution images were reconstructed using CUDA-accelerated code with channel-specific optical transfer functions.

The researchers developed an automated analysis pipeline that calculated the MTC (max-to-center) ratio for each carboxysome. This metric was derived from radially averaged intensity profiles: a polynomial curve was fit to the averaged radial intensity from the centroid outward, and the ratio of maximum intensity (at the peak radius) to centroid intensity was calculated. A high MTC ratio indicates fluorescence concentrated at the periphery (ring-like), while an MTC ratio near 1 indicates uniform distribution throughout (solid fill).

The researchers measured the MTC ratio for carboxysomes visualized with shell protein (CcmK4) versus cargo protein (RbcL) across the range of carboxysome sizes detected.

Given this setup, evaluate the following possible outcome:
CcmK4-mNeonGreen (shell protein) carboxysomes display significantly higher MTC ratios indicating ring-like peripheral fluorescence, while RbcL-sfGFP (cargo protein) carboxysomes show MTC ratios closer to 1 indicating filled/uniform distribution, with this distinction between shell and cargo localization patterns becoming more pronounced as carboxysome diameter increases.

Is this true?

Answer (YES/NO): YES